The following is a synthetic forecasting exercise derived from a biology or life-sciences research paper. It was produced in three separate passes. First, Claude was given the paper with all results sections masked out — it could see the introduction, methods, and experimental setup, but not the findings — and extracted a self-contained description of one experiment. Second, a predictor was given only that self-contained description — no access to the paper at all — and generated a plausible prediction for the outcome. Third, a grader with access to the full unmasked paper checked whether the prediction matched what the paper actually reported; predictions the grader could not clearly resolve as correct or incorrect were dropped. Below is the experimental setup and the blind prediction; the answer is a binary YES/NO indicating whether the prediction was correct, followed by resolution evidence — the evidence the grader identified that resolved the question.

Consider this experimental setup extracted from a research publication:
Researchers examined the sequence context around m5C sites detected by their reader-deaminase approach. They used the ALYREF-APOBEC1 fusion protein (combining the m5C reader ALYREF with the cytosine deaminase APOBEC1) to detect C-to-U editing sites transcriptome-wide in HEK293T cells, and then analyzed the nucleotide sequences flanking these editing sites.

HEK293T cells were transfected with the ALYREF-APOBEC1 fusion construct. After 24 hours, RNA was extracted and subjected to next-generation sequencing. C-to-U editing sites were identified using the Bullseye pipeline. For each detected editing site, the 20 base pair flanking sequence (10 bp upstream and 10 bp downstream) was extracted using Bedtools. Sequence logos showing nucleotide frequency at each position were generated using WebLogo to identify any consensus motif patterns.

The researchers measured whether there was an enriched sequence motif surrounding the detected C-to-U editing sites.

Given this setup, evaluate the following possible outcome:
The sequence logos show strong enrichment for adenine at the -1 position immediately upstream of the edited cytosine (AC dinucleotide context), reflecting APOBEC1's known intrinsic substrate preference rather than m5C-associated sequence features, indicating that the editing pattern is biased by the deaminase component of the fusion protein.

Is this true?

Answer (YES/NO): NO